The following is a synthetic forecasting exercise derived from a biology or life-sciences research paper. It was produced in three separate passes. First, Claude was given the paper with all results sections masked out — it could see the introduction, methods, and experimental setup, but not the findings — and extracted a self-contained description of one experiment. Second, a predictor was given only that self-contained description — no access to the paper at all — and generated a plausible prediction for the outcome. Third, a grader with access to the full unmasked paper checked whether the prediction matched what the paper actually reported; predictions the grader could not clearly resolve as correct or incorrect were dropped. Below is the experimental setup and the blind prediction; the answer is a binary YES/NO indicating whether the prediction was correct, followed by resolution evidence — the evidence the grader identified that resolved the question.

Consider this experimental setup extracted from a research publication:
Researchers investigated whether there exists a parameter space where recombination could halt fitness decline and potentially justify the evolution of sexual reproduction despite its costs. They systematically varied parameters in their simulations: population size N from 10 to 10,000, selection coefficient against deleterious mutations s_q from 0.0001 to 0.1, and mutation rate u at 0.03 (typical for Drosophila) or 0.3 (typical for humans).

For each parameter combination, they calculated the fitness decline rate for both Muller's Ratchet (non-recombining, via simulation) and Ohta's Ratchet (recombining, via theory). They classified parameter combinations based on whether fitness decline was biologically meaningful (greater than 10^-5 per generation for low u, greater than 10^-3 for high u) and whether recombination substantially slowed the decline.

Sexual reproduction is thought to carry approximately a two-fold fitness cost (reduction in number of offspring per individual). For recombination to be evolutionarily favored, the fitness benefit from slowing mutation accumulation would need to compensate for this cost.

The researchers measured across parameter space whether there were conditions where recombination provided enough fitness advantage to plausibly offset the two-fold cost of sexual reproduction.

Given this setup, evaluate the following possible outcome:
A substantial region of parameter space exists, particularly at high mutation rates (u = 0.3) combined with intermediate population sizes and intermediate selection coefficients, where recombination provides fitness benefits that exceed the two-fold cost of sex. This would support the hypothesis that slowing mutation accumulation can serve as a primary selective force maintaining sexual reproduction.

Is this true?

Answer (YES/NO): NO